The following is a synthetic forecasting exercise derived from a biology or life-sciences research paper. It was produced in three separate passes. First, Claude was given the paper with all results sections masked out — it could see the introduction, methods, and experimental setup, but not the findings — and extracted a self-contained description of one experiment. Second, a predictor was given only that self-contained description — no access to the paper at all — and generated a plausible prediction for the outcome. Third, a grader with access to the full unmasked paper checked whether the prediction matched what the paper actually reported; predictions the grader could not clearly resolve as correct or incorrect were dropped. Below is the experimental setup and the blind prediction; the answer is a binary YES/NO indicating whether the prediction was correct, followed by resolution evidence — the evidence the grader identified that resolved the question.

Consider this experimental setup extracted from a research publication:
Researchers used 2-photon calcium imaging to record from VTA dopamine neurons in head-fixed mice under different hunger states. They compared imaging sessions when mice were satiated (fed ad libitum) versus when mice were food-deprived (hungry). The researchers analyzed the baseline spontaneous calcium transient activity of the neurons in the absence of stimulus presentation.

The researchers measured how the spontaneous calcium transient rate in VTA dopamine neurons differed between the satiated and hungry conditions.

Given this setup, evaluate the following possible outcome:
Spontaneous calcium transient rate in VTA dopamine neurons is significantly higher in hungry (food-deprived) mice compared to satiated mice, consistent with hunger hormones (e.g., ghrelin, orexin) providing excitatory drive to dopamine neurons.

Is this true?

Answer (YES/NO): YES